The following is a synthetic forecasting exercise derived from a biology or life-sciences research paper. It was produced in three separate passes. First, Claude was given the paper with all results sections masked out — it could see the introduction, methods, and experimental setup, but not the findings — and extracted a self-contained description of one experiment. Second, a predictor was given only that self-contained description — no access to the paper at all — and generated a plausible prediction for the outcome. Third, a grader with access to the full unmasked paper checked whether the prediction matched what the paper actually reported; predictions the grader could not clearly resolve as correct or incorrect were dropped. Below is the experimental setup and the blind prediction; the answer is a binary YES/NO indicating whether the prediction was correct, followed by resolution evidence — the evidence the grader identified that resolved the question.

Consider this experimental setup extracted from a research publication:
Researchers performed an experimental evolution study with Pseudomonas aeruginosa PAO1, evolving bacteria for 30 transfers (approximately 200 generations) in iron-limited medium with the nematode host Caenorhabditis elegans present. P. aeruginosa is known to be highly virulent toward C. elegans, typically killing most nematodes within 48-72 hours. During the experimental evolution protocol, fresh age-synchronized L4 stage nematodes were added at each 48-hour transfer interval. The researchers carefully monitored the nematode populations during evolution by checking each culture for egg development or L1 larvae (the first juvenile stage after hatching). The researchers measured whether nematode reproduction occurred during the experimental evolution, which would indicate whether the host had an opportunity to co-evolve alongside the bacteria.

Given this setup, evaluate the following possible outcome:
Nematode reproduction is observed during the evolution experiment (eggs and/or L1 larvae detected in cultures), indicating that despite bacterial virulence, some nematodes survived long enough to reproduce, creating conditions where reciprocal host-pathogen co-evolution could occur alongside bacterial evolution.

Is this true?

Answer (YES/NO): NO